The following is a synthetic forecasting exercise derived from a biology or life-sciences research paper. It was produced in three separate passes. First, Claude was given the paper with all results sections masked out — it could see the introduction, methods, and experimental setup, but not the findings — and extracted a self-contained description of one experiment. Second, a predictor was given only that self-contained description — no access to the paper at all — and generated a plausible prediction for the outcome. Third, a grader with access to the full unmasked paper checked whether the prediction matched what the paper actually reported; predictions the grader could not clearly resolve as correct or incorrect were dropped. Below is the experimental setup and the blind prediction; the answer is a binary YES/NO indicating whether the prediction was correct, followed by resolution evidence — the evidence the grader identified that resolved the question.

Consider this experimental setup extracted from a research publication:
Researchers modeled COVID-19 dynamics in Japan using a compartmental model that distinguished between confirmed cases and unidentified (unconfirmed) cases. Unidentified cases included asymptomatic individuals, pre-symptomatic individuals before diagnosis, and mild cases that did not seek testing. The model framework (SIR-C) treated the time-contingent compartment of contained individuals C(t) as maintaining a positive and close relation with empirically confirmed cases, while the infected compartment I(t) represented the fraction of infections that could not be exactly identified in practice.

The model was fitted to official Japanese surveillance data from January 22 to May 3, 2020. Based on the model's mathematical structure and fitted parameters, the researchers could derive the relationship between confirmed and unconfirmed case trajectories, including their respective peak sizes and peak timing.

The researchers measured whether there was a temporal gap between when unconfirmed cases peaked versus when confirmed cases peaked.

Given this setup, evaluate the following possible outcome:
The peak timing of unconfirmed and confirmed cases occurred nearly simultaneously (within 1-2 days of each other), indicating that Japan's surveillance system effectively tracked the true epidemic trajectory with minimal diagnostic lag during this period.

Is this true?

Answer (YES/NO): NO